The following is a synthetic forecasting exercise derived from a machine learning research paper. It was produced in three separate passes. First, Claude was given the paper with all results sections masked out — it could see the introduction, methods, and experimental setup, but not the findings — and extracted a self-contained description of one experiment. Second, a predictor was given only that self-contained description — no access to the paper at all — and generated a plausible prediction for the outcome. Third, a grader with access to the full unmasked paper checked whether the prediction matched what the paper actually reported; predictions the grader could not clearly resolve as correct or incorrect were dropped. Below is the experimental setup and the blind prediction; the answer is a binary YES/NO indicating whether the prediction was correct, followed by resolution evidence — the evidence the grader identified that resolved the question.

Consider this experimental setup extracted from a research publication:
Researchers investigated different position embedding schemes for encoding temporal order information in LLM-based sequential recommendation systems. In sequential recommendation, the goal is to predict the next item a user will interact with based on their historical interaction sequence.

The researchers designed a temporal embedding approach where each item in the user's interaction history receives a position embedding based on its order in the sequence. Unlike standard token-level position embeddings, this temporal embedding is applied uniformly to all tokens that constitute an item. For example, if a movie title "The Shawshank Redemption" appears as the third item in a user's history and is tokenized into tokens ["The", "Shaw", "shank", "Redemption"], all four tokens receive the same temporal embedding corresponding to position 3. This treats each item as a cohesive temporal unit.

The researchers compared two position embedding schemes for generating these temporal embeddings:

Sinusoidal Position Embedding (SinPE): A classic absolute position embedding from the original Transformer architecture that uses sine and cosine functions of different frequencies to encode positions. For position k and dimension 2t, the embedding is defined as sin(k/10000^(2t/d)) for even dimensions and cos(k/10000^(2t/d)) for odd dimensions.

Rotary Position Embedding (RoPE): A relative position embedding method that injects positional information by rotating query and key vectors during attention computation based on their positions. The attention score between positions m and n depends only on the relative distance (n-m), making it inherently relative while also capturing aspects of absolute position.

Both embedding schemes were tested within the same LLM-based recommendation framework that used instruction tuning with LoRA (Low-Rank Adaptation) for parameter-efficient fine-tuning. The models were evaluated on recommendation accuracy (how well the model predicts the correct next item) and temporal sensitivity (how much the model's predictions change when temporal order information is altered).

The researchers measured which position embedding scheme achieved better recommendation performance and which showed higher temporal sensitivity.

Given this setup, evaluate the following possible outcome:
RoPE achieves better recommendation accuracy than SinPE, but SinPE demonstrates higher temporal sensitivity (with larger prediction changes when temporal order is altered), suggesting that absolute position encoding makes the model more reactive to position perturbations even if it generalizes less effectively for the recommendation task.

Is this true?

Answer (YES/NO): YES